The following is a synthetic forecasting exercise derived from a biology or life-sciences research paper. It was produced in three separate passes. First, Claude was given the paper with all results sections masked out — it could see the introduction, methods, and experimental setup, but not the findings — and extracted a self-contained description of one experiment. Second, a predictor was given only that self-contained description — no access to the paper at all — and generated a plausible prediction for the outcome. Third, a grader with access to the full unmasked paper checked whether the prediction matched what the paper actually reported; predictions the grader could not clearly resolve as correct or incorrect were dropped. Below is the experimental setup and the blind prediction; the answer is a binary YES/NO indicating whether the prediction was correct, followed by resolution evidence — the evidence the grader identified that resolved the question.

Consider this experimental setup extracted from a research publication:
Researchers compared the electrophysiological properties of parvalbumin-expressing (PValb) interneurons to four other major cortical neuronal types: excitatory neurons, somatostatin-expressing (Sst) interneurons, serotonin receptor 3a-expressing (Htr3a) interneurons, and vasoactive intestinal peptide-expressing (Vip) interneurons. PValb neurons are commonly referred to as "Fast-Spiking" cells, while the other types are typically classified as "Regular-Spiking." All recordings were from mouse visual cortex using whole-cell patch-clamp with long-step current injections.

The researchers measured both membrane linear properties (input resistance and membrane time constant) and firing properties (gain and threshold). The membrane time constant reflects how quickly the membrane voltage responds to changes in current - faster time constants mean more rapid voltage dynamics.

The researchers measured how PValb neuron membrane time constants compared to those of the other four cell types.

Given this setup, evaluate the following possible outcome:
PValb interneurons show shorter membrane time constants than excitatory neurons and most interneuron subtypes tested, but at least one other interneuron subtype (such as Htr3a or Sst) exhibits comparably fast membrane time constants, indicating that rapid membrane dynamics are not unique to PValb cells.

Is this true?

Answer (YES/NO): NO